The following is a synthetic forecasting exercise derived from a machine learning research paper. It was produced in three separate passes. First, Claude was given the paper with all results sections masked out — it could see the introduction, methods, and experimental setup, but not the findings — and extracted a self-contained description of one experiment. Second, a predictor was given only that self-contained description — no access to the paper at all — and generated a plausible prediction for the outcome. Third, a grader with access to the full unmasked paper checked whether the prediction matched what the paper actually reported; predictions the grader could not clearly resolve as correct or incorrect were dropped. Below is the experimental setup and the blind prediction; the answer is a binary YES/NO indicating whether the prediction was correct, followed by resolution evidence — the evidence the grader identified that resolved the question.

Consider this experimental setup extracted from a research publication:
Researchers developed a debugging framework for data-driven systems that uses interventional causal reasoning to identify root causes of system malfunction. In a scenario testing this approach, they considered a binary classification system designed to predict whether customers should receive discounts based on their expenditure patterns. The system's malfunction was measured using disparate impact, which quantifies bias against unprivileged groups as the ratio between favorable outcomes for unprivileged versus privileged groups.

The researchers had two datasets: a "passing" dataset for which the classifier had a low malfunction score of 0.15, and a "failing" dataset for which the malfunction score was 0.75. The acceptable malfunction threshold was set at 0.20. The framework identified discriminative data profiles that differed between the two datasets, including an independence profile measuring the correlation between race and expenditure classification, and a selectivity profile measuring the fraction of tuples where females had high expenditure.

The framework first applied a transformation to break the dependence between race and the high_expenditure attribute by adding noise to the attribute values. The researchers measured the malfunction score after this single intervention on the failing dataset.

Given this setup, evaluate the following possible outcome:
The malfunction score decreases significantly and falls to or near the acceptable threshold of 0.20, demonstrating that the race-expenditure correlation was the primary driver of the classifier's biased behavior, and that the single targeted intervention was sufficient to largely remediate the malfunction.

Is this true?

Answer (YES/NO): NO